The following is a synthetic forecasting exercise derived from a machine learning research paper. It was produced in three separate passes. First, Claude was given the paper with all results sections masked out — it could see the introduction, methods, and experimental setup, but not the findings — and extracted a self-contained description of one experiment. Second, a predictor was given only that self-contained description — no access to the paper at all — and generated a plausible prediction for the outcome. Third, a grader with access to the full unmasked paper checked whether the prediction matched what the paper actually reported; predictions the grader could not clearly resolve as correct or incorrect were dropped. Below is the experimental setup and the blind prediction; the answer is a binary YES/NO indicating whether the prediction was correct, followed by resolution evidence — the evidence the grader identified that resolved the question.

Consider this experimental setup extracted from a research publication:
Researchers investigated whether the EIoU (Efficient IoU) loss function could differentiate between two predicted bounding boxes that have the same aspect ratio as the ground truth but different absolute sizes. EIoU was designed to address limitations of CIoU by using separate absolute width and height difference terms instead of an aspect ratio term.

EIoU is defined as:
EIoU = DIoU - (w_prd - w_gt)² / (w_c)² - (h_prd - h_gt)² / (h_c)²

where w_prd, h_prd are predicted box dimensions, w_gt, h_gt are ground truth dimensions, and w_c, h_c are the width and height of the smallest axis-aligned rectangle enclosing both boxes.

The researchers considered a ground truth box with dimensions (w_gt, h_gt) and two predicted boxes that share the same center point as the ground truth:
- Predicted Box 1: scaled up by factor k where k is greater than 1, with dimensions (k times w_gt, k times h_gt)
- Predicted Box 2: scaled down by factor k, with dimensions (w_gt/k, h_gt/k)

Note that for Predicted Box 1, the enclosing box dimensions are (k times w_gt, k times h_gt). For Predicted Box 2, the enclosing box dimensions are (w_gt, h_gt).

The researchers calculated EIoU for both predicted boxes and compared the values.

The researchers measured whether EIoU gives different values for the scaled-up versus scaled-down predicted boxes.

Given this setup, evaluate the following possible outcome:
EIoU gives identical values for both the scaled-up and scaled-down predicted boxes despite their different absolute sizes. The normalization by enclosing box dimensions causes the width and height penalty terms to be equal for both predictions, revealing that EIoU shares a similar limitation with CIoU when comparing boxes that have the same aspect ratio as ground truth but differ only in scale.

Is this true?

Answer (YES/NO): YES